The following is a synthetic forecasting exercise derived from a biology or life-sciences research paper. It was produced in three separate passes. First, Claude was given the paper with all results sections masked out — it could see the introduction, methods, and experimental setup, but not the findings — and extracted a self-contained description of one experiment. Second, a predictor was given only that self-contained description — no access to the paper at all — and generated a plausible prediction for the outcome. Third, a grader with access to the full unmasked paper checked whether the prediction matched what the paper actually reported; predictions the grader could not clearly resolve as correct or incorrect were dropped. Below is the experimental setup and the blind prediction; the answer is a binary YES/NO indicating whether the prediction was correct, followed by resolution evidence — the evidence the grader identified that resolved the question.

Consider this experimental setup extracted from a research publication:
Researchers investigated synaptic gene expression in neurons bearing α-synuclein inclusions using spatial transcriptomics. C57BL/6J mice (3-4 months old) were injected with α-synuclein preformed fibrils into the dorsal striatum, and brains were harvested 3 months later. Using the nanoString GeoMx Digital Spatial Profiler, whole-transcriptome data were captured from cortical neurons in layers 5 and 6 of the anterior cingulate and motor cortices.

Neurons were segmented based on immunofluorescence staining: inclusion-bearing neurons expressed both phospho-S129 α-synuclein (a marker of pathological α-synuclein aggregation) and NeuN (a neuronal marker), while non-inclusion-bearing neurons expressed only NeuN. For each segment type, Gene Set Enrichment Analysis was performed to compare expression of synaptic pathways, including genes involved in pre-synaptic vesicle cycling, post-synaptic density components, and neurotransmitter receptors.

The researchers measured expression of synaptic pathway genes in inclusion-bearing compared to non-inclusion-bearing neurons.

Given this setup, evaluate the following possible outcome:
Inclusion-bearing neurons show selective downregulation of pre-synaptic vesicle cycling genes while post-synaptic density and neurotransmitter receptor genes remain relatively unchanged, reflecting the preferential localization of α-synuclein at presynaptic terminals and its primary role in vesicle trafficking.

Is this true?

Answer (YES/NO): NO